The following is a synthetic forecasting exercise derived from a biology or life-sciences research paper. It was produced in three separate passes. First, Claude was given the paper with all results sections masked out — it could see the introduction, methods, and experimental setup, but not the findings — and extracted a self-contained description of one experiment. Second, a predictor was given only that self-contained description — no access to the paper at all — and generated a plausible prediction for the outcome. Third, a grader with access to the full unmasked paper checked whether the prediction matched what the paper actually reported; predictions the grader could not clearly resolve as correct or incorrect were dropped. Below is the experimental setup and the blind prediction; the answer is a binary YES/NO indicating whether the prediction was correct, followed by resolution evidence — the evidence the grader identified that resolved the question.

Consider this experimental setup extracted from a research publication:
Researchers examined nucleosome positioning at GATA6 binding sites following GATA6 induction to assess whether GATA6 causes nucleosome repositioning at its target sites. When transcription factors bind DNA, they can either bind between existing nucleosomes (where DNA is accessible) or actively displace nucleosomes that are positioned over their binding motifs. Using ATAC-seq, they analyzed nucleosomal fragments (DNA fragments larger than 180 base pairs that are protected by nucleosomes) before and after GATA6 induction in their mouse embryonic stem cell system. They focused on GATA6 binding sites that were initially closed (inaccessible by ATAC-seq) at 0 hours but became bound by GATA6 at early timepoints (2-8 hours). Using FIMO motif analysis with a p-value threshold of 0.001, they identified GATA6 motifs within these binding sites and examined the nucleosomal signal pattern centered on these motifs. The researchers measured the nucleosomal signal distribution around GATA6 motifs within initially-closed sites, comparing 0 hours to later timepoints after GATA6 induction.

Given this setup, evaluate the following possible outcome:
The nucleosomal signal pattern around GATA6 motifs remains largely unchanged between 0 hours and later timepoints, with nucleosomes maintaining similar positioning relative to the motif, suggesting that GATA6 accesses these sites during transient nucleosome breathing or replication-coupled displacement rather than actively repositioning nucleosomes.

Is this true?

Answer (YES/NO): NO